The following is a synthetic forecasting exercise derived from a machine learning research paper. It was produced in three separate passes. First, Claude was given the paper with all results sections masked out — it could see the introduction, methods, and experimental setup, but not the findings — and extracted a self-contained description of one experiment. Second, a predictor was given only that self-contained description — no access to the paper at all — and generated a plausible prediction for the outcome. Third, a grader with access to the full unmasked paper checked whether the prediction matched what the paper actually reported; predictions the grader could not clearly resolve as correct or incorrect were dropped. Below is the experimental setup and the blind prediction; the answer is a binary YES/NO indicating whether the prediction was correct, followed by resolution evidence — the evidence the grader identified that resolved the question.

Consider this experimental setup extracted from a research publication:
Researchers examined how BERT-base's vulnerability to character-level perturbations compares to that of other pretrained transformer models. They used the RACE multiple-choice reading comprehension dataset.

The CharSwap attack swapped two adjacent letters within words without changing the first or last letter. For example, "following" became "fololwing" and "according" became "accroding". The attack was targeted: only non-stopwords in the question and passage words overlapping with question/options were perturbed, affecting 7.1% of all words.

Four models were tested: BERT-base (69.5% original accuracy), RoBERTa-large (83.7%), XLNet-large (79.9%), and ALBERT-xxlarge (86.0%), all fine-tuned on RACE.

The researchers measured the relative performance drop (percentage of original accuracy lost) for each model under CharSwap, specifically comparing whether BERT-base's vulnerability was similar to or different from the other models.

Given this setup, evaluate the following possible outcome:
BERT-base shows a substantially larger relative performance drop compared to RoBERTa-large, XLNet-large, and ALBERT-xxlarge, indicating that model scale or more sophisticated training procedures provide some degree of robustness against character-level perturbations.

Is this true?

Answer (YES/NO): YES